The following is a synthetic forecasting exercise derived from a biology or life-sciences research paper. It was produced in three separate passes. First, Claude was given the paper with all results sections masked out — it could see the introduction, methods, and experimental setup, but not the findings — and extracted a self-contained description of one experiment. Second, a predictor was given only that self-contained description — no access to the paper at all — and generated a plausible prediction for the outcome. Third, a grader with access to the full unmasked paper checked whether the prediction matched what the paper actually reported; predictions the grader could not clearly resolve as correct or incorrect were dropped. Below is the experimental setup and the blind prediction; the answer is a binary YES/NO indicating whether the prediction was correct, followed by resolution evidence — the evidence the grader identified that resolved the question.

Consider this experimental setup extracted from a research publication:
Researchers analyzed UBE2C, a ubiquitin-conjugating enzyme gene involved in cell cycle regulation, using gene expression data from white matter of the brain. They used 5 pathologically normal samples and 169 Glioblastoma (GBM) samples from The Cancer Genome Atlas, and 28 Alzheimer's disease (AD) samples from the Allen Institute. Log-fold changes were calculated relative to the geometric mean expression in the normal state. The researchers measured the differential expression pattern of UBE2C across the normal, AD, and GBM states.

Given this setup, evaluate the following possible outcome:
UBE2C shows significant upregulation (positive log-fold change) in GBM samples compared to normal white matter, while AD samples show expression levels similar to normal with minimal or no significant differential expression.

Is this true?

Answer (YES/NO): NO